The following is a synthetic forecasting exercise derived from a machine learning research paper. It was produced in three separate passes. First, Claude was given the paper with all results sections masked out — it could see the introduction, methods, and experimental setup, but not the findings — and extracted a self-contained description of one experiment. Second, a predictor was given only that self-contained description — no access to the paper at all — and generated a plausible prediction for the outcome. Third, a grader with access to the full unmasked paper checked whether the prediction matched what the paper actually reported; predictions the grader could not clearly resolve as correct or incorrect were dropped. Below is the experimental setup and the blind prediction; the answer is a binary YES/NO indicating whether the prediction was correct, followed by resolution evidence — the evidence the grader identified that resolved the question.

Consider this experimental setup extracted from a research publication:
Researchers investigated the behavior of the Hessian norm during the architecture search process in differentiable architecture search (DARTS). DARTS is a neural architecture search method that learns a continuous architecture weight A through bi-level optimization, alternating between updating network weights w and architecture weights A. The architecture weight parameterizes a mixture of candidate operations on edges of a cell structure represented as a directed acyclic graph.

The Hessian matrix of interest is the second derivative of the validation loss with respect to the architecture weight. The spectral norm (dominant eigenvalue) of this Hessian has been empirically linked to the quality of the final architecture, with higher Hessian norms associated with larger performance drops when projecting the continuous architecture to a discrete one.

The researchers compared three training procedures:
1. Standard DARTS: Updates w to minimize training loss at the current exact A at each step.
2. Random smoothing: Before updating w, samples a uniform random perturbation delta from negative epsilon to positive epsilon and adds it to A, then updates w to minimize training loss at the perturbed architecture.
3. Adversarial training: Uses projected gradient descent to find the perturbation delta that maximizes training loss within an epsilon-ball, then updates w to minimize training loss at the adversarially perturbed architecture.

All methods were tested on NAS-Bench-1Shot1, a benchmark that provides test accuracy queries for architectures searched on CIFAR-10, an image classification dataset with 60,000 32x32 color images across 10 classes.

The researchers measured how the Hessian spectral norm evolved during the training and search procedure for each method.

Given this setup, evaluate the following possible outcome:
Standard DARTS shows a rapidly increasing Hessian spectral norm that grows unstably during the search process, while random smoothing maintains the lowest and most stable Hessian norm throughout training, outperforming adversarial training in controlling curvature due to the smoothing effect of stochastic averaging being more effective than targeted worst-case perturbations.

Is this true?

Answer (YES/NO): NO